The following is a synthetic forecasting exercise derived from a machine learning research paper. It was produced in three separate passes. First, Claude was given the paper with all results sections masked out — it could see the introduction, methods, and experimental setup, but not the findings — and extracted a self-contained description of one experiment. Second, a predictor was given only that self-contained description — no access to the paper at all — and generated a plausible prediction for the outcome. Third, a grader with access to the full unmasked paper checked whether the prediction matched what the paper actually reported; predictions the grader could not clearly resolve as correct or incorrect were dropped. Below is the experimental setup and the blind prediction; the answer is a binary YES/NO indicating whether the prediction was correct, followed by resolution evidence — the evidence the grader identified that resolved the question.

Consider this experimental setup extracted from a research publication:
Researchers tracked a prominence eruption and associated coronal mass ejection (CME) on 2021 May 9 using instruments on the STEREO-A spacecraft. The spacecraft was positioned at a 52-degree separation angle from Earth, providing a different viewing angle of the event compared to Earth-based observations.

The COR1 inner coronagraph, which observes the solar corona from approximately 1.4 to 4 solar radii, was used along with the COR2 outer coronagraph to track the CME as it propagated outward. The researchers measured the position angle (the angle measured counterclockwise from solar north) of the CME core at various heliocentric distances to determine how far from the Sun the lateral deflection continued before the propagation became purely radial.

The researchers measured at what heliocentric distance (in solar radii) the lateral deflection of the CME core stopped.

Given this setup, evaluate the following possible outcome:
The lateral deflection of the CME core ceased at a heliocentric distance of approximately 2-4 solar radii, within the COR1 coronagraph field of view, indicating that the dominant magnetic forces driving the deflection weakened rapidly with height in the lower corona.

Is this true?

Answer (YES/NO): YES